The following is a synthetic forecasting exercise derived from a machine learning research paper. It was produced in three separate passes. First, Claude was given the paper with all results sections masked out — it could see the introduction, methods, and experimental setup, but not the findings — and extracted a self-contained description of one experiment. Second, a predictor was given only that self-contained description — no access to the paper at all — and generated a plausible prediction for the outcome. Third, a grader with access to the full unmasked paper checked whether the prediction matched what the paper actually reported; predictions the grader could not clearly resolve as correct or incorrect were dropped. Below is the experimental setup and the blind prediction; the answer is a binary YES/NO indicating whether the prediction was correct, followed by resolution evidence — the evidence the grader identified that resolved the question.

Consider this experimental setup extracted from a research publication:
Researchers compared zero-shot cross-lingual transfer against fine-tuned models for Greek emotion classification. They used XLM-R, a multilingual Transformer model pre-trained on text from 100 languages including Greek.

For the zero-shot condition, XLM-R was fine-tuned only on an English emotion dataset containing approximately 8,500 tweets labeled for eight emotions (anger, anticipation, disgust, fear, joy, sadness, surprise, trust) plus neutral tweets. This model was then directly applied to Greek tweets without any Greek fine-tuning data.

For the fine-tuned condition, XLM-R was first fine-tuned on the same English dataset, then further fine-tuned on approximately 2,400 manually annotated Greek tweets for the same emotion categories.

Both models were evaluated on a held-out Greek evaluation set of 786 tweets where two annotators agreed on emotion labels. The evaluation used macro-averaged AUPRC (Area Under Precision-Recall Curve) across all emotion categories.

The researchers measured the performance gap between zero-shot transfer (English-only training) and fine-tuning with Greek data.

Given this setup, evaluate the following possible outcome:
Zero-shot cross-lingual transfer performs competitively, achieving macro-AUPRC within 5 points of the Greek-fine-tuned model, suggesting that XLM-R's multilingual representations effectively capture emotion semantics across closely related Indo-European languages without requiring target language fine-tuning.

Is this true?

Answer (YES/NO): NO